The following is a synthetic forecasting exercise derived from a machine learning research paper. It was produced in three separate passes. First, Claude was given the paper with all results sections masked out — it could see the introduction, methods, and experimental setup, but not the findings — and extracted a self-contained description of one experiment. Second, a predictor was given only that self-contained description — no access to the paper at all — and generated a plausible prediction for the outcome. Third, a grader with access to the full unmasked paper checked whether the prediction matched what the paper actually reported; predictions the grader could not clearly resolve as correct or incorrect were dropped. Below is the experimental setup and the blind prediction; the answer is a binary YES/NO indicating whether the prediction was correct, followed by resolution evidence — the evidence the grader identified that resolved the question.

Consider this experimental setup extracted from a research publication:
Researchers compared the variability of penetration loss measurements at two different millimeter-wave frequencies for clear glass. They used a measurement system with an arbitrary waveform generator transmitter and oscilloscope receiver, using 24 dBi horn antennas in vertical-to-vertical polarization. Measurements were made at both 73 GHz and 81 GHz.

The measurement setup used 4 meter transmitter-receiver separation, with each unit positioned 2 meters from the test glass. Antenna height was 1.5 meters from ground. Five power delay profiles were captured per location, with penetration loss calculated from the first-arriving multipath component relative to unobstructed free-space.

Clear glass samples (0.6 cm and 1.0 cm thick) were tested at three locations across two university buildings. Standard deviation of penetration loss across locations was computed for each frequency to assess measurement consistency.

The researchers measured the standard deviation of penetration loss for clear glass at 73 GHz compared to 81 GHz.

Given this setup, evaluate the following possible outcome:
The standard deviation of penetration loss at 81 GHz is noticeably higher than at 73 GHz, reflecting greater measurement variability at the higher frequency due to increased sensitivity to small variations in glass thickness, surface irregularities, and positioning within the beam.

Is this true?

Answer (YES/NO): YES